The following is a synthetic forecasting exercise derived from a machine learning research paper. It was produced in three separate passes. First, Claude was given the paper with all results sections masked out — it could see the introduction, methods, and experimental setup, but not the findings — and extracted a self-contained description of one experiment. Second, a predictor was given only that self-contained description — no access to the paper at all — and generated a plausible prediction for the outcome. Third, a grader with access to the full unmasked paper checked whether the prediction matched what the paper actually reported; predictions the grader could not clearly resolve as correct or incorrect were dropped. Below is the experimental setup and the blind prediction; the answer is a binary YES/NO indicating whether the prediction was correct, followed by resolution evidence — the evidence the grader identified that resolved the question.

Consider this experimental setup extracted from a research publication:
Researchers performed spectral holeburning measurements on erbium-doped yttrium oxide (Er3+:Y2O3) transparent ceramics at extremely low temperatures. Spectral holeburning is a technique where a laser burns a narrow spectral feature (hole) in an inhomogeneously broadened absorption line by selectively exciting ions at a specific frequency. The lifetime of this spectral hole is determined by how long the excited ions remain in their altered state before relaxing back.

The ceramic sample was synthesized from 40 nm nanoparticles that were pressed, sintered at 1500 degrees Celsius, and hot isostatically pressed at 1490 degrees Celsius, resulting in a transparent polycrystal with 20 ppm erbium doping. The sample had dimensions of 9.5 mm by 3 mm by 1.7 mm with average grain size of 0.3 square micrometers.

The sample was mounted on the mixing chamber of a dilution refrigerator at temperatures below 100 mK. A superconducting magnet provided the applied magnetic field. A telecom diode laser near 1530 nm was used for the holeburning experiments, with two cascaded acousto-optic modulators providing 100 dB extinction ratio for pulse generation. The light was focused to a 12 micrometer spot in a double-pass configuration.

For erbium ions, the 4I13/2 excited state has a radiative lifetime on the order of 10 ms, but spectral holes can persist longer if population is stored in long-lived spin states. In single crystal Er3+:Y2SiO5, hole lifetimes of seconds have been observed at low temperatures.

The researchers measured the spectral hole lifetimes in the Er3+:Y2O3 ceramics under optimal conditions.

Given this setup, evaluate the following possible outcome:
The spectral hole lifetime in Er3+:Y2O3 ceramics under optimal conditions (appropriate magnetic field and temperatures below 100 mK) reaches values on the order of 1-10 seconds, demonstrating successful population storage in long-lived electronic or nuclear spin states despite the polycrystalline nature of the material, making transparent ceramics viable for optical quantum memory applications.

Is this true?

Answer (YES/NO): YES